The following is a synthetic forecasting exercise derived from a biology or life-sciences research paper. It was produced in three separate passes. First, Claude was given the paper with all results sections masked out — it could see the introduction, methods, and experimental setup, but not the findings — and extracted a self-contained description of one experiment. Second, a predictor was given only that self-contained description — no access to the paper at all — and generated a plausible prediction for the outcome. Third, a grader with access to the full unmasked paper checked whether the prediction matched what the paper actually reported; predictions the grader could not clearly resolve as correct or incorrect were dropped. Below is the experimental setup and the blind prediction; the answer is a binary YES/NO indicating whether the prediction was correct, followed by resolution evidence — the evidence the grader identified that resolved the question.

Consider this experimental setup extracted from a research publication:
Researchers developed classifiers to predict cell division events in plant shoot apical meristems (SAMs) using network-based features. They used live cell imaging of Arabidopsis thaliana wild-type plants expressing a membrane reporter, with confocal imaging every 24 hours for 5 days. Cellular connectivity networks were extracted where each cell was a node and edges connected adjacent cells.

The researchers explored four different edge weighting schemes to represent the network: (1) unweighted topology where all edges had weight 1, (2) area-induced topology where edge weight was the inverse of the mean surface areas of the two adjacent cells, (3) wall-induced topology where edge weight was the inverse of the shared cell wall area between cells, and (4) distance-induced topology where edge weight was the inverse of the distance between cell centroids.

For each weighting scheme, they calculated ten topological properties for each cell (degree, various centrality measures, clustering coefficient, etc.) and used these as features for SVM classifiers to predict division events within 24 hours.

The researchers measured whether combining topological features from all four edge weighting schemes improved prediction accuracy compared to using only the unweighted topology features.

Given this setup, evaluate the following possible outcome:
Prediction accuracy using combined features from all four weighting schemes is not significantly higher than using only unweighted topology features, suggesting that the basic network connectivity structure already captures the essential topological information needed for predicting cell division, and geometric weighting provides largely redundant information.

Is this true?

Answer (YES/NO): NO